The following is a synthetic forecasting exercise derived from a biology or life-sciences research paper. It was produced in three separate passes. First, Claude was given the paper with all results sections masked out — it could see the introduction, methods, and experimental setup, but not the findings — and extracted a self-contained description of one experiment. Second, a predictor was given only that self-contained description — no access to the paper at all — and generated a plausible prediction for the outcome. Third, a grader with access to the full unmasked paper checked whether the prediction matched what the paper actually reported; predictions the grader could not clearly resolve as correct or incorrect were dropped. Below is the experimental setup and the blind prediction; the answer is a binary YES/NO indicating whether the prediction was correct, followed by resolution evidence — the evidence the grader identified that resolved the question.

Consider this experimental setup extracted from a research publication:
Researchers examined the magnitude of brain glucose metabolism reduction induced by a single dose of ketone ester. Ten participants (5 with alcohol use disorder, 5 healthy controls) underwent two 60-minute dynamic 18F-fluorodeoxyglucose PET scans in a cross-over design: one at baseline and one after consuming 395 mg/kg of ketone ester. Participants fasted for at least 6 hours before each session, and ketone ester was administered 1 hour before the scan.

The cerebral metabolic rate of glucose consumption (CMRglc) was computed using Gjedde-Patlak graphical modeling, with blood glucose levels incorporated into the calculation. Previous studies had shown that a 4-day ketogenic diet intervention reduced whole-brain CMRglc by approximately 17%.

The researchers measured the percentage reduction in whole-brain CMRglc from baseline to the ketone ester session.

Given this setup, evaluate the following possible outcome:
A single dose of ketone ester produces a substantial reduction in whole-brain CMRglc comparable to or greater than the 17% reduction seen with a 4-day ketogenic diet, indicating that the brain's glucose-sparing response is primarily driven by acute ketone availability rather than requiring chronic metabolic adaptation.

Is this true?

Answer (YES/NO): YES